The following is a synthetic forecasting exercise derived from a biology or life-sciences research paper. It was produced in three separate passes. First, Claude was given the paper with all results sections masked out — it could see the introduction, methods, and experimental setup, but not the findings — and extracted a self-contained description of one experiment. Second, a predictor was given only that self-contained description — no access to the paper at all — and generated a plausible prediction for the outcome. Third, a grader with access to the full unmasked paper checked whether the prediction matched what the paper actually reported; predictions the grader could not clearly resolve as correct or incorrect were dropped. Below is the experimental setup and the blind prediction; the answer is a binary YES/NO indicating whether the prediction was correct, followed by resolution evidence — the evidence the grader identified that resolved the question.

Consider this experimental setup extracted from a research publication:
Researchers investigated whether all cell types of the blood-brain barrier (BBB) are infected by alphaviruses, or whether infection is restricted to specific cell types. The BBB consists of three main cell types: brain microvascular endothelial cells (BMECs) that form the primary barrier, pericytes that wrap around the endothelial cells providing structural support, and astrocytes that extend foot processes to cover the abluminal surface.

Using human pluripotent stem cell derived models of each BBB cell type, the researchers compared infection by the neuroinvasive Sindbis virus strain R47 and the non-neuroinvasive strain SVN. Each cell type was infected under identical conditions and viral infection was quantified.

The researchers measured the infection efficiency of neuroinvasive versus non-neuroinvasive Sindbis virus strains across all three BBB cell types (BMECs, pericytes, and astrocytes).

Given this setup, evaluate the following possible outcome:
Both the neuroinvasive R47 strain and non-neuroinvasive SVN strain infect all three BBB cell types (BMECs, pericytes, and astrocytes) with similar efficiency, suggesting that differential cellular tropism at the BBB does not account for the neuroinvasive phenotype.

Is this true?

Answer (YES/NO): NO